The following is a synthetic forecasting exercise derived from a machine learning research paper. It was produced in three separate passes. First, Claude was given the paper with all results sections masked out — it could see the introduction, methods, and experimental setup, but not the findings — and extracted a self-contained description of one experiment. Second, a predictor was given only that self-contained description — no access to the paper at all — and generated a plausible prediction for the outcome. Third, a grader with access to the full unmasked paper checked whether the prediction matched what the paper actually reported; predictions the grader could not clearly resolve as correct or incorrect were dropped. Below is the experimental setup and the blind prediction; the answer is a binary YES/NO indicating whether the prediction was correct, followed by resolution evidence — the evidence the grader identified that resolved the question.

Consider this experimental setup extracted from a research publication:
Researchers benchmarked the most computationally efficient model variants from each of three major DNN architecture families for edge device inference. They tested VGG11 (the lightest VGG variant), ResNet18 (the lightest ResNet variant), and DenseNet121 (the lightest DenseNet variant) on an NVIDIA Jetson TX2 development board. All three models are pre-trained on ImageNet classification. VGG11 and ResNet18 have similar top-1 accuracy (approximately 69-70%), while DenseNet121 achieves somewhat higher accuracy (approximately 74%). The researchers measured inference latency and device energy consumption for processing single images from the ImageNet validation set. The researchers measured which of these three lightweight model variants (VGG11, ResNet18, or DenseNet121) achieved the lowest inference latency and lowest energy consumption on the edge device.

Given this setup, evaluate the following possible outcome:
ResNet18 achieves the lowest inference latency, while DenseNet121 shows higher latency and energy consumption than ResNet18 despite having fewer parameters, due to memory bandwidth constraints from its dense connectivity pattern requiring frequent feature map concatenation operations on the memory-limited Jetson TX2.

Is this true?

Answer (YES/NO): YES